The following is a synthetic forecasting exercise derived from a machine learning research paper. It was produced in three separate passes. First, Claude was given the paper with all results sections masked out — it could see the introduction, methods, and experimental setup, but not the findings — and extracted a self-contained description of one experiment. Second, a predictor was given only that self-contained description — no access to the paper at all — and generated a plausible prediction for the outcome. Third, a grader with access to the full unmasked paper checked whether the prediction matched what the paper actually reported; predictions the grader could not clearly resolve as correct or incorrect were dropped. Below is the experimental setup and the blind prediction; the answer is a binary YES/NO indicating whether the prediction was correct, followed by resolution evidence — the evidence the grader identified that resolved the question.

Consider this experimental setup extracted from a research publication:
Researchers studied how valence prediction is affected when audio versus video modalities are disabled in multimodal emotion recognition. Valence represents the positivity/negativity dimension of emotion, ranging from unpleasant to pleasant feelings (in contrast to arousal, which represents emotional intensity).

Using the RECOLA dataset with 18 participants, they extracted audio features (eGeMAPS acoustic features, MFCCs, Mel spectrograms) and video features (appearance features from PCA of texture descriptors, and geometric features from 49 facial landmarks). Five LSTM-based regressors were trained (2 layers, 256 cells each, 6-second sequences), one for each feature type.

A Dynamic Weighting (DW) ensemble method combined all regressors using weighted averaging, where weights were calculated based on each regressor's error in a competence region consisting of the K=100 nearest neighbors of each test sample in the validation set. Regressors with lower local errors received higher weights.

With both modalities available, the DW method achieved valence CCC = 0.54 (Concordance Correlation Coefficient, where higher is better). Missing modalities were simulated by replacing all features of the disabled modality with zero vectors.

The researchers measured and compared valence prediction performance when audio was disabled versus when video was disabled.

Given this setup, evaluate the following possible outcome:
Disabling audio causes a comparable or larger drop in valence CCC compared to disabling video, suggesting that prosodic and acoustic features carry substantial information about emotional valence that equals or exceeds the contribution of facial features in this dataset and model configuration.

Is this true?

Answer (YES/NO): NO